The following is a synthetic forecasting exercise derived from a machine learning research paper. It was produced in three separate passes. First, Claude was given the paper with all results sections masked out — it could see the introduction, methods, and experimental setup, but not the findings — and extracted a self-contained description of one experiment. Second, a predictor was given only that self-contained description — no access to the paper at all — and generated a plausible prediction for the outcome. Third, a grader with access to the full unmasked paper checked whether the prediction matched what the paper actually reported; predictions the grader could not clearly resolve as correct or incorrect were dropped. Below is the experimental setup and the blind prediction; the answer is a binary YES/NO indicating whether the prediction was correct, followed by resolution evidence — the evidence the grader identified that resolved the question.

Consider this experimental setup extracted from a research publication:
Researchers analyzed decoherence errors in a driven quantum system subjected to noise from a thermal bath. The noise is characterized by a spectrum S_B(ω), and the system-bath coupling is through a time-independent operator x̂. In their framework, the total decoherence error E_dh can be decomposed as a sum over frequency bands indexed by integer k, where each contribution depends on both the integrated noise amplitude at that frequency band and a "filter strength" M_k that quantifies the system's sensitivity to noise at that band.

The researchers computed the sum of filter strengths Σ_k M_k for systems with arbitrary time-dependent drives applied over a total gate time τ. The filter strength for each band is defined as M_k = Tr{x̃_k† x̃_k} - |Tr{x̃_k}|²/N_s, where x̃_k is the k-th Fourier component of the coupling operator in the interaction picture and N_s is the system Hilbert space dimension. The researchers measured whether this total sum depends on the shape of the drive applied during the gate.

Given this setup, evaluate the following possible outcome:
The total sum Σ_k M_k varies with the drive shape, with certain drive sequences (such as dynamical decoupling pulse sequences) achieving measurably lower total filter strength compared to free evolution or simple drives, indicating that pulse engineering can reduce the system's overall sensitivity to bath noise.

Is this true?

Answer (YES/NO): NO